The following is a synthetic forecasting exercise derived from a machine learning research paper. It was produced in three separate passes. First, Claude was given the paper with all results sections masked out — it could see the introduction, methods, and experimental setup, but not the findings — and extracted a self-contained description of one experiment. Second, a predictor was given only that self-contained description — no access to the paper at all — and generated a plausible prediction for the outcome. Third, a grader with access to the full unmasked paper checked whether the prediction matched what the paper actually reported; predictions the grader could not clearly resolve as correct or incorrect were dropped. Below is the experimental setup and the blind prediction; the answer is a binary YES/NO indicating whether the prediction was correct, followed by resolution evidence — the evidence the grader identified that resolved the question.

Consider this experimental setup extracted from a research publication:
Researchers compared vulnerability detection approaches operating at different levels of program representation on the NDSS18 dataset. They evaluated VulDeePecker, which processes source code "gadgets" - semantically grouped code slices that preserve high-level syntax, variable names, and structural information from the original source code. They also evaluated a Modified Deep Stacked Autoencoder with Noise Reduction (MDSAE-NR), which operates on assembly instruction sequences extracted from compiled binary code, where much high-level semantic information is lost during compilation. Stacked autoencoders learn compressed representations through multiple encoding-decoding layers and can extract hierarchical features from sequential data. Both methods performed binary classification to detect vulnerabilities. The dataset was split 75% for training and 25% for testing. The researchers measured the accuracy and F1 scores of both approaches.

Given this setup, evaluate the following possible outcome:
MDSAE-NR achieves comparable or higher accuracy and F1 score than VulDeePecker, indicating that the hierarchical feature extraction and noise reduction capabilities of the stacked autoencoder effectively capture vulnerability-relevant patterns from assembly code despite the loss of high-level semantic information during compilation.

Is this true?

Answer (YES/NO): YES